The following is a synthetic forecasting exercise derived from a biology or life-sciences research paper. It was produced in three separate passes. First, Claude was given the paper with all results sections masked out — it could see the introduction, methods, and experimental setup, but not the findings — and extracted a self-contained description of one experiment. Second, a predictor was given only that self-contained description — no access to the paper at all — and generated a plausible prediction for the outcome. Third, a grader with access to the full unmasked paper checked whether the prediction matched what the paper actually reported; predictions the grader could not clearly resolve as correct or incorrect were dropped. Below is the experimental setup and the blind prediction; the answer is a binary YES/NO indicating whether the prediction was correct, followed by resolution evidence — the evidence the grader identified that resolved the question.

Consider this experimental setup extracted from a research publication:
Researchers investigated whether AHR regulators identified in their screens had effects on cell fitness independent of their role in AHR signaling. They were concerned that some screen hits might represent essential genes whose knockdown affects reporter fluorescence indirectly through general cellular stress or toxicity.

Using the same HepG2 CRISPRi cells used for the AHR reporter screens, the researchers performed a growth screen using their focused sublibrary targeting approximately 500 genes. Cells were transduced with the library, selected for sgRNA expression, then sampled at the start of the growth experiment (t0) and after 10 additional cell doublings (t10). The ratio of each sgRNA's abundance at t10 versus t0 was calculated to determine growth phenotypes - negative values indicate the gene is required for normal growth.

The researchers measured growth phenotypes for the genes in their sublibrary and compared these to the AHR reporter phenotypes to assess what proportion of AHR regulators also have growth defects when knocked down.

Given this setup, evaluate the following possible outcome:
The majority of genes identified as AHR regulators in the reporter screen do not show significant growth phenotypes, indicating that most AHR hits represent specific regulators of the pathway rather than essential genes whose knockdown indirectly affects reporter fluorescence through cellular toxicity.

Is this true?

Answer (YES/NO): YES